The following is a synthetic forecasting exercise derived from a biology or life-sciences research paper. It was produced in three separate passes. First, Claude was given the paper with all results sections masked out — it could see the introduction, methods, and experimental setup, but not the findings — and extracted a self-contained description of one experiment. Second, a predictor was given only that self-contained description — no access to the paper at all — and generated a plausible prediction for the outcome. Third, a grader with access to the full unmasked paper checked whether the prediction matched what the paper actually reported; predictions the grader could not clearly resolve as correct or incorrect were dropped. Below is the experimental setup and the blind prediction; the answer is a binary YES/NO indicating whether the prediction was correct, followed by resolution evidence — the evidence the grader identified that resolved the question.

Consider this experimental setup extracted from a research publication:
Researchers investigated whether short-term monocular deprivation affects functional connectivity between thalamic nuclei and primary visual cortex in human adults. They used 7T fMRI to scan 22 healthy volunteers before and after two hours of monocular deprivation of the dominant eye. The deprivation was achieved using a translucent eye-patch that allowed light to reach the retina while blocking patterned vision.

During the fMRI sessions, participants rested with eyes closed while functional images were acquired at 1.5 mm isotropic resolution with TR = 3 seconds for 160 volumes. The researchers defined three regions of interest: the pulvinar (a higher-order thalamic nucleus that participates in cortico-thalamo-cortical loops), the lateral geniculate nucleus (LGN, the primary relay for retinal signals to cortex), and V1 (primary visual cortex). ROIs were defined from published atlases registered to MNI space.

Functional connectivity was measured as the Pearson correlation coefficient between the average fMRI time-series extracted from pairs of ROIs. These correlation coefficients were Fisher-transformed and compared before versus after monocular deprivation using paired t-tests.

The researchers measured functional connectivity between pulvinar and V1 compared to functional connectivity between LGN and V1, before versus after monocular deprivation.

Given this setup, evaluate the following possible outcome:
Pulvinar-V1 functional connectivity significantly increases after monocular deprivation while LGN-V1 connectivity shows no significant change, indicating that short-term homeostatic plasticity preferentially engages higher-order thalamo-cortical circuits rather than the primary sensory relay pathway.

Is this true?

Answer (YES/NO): NO